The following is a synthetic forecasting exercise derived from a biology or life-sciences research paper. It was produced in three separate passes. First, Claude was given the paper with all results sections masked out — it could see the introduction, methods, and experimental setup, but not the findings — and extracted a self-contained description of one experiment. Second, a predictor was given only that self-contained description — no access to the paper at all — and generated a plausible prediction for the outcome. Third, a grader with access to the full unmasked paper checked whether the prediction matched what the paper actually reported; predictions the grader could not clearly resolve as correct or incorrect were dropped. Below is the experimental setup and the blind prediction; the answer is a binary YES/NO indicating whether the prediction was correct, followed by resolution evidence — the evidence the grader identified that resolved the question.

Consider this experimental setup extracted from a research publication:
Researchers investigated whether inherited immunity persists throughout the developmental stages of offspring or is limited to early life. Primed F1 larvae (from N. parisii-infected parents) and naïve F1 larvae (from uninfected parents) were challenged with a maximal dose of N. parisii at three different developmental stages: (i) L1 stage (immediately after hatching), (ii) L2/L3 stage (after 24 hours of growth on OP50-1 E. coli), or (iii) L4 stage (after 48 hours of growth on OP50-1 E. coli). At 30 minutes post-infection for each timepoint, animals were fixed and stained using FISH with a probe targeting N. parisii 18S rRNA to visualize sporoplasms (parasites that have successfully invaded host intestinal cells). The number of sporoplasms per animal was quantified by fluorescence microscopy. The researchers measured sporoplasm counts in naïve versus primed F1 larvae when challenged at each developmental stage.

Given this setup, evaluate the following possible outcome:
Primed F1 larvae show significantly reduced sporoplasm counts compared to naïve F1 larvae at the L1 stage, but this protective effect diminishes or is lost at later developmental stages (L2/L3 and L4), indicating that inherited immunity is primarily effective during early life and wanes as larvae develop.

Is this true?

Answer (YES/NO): YES